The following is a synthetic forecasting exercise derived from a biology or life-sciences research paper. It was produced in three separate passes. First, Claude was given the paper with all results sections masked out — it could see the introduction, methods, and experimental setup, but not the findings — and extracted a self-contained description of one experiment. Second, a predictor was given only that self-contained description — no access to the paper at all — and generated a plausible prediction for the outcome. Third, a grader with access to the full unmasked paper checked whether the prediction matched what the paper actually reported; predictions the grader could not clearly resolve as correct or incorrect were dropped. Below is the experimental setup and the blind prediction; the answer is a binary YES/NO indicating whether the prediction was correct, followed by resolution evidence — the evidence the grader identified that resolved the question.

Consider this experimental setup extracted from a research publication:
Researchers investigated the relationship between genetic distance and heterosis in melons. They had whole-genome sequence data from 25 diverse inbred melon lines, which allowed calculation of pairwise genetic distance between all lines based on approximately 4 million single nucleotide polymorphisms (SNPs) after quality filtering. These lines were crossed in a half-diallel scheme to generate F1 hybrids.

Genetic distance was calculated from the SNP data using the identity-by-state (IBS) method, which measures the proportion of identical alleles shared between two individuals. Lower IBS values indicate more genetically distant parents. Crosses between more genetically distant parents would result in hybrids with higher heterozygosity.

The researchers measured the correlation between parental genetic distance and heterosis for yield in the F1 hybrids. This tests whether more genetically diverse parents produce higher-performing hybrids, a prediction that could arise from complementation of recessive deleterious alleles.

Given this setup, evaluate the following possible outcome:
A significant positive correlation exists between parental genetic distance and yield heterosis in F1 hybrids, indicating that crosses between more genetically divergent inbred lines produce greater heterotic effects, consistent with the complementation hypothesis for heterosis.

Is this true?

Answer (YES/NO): NO